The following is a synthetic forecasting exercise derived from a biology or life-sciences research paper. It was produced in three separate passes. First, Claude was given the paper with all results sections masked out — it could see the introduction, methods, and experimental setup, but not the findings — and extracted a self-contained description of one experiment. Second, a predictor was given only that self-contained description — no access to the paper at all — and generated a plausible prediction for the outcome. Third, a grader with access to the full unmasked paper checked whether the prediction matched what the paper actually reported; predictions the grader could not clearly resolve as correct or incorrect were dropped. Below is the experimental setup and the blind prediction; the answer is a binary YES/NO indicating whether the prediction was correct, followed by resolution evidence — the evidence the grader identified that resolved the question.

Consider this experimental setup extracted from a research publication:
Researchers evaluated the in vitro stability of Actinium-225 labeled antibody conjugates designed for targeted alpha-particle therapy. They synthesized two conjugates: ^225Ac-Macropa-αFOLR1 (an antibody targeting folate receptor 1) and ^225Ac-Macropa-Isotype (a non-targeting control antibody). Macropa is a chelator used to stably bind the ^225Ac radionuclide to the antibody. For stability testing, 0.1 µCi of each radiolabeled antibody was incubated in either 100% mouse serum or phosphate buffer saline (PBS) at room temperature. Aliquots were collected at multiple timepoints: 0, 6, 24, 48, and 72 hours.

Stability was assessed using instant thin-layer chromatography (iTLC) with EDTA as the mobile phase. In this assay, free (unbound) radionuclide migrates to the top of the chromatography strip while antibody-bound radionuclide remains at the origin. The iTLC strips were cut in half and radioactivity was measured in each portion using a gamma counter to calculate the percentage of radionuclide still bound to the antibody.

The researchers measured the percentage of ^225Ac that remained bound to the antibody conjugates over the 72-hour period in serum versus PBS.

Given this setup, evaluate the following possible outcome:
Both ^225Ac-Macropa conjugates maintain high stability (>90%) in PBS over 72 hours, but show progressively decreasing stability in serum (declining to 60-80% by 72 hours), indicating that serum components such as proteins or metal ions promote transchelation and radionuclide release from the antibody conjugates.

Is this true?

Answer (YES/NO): NO